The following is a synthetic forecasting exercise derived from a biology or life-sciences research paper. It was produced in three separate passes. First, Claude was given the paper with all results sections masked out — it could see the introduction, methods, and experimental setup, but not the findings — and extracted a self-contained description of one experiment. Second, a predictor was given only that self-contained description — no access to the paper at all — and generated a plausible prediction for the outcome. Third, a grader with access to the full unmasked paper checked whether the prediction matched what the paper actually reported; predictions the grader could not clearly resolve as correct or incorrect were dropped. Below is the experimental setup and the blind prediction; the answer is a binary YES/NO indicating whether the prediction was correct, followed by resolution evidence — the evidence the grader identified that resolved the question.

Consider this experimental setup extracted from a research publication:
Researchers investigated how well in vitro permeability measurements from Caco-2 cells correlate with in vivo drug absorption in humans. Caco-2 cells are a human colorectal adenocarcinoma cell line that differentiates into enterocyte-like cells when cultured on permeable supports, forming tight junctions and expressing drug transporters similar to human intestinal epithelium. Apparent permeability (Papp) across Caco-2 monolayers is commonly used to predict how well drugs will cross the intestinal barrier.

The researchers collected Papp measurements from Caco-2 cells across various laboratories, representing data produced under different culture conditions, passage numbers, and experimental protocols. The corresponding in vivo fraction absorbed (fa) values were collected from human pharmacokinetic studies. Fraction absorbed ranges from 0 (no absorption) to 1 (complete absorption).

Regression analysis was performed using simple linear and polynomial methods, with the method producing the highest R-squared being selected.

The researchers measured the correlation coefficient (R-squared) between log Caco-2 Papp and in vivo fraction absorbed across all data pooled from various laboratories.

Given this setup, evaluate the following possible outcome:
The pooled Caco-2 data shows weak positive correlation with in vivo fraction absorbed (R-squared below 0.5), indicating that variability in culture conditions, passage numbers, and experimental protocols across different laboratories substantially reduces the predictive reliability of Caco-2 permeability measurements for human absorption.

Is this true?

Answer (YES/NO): YES